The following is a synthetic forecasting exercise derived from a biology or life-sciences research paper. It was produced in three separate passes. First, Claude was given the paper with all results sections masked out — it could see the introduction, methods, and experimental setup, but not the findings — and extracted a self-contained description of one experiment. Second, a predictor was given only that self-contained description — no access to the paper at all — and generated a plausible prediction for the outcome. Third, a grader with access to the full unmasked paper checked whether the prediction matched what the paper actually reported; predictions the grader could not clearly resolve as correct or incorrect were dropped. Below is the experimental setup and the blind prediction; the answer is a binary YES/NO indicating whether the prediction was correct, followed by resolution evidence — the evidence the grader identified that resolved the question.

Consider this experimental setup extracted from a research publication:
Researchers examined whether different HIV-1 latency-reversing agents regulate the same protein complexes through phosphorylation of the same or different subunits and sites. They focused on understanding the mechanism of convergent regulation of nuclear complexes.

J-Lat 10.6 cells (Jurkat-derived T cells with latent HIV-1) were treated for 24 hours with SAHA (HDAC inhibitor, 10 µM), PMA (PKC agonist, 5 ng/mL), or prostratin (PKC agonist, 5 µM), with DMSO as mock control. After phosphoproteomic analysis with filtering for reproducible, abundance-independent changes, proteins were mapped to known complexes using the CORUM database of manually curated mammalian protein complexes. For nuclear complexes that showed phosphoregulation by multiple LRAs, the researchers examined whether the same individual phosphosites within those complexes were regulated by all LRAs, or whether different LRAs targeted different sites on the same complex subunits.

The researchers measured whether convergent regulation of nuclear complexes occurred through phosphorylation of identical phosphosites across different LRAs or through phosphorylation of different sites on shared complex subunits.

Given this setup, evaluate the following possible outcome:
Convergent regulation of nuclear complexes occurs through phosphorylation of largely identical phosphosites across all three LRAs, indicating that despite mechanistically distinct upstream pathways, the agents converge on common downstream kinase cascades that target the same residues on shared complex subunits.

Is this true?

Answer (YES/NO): NO